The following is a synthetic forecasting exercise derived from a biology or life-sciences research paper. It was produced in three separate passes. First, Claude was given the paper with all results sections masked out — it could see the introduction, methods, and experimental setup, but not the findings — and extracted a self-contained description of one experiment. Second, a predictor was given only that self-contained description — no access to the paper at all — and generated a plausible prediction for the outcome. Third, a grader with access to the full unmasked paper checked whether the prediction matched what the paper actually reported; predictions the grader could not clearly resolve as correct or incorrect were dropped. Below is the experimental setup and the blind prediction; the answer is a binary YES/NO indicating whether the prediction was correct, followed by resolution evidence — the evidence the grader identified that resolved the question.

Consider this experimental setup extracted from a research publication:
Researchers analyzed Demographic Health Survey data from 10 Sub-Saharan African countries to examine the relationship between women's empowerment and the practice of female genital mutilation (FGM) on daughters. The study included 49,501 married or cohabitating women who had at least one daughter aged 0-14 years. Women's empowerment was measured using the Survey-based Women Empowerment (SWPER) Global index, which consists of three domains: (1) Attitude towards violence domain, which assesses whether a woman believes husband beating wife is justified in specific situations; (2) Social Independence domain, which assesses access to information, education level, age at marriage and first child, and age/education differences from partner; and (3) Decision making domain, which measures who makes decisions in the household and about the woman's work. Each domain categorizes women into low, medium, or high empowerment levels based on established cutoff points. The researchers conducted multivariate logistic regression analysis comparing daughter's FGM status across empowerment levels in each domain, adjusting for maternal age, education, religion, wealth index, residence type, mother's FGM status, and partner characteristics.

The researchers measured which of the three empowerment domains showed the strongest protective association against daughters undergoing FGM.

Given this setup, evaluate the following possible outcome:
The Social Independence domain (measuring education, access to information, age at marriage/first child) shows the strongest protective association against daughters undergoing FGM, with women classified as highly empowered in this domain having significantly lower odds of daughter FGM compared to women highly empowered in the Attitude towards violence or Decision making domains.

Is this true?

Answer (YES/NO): YES